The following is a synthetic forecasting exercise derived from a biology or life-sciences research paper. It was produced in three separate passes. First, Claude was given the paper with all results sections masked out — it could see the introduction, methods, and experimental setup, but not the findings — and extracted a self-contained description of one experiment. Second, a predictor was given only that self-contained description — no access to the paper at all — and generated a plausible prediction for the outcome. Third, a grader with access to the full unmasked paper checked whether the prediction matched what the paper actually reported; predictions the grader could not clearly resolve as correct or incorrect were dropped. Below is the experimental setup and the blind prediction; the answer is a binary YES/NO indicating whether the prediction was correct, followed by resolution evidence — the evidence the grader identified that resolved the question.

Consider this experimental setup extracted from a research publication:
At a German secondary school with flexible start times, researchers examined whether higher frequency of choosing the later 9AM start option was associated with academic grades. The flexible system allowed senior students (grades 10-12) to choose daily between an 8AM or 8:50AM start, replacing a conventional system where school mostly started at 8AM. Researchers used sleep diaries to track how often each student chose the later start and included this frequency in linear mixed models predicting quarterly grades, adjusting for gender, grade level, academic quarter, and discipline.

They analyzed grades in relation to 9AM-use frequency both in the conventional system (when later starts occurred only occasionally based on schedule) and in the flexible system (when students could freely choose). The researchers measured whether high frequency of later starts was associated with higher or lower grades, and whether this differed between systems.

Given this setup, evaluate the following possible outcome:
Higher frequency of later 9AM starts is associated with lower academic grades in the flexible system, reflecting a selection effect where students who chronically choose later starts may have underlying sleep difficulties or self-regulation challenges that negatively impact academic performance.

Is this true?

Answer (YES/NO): YES